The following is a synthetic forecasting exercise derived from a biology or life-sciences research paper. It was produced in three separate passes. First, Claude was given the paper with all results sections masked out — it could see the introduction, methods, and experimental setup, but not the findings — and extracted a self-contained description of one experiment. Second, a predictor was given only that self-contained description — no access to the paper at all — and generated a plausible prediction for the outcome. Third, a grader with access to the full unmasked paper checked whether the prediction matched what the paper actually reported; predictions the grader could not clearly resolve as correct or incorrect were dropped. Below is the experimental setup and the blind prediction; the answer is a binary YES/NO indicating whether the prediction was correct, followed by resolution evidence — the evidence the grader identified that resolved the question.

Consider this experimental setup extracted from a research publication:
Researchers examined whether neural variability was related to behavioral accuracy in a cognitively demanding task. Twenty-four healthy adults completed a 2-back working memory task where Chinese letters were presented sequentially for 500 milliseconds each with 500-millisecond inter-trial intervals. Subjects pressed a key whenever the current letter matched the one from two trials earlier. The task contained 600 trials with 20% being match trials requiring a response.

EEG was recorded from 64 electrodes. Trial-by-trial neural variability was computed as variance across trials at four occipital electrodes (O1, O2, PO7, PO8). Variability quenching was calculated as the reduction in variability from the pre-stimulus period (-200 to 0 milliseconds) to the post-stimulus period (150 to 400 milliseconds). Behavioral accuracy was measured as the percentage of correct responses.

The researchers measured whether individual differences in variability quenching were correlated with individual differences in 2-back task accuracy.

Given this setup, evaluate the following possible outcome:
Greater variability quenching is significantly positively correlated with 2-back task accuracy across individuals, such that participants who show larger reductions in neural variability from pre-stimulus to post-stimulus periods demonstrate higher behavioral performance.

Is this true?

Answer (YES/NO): NO